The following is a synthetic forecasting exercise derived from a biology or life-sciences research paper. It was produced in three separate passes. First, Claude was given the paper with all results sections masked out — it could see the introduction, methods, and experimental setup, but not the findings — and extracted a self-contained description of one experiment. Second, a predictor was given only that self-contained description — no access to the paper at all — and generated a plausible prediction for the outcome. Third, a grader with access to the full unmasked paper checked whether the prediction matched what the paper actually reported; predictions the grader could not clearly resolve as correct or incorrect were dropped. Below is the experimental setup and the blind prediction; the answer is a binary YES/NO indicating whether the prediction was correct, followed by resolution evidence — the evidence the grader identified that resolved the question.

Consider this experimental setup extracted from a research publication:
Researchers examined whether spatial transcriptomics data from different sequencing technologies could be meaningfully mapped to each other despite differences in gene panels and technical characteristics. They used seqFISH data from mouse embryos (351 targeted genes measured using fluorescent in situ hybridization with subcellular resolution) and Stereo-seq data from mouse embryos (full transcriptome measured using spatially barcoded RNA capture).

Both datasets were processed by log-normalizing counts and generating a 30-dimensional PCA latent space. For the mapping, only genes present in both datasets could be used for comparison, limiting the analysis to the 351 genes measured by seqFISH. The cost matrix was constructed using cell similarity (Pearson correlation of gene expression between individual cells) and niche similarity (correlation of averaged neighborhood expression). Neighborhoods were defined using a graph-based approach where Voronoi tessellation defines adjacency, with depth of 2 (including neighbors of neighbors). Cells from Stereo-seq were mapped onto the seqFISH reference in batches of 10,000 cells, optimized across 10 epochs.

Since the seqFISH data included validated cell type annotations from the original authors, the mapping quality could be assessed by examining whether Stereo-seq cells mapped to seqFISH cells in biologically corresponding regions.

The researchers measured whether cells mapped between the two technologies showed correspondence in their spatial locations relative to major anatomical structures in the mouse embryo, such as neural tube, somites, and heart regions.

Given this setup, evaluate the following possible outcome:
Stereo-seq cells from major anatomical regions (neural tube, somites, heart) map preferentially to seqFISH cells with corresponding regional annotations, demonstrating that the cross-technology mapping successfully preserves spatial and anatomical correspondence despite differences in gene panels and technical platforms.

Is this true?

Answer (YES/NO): YES